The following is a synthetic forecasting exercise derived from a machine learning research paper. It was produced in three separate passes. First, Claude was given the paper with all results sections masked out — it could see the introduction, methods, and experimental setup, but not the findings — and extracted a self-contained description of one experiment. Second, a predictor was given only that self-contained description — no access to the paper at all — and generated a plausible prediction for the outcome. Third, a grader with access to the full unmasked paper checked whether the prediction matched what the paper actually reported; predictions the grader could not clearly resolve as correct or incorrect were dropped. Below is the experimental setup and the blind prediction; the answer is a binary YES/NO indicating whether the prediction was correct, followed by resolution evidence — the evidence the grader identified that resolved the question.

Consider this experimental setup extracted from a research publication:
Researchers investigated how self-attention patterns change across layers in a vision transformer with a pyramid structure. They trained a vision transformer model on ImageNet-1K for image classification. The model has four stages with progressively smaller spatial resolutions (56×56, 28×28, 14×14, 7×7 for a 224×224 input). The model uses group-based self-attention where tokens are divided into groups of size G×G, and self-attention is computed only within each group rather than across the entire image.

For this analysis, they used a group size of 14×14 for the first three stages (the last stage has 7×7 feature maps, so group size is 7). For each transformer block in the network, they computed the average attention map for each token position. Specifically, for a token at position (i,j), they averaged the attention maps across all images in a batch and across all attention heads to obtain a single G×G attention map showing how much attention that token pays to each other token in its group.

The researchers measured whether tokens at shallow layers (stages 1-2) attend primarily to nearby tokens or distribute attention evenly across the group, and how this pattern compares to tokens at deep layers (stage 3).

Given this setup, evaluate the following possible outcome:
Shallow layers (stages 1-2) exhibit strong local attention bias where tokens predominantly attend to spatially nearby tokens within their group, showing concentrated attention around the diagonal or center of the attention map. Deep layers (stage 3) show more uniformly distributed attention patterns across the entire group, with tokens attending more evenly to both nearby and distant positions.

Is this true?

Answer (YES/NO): YES